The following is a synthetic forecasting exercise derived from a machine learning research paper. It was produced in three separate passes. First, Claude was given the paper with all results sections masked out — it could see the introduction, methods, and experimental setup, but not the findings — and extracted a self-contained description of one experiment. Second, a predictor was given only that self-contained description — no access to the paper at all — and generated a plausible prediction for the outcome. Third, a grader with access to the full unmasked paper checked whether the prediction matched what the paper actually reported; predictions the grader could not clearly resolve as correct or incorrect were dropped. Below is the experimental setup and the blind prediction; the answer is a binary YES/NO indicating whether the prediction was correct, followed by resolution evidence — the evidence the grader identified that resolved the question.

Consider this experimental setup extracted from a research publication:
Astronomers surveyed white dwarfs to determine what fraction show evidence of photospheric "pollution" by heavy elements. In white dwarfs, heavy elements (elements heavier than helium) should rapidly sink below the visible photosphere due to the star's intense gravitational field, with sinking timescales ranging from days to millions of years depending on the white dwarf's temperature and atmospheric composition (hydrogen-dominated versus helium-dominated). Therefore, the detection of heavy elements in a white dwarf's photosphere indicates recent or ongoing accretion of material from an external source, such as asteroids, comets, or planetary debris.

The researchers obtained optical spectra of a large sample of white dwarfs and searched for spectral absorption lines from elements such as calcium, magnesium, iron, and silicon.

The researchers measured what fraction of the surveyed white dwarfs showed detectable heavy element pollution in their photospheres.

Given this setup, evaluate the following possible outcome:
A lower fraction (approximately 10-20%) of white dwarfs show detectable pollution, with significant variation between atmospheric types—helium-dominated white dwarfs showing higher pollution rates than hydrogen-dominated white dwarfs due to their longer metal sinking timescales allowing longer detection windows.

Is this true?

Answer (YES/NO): NO